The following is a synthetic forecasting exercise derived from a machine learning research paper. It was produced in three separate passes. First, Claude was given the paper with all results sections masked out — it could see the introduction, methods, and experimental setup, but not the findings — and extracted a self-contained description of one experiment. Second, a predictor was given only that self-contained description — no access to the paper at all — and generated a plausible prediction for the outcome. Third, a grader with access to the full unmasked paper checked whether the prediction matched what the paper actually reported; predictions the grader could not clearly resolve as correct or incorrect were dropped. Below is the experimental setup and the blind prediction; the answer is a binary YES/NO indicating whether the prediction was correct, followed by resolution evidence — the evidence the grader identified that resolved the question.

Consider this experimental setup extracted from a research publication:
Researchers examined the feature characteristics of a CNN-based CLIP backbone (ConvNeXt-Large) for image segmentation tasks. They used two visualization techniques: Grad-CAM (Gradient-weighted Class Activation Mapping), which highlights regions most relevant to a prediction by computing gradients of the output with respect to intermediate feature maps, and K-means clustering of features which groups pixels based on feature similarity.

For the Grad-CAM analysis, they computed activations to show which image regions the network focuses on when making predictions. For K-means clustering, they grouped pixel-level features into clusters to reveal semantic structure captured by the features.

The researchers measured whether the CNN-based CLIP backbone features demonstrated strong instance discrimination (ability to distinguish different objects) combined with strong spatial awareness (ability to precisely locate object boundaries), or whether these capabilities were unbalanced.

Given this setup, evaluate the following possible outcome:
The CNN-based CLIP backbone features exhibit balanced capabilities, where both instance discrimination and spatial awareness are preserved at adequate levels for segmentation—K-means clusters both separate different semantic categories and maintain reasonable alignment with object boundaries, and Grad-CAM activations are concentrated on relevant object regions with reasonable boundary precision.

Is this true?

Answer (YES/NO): NO